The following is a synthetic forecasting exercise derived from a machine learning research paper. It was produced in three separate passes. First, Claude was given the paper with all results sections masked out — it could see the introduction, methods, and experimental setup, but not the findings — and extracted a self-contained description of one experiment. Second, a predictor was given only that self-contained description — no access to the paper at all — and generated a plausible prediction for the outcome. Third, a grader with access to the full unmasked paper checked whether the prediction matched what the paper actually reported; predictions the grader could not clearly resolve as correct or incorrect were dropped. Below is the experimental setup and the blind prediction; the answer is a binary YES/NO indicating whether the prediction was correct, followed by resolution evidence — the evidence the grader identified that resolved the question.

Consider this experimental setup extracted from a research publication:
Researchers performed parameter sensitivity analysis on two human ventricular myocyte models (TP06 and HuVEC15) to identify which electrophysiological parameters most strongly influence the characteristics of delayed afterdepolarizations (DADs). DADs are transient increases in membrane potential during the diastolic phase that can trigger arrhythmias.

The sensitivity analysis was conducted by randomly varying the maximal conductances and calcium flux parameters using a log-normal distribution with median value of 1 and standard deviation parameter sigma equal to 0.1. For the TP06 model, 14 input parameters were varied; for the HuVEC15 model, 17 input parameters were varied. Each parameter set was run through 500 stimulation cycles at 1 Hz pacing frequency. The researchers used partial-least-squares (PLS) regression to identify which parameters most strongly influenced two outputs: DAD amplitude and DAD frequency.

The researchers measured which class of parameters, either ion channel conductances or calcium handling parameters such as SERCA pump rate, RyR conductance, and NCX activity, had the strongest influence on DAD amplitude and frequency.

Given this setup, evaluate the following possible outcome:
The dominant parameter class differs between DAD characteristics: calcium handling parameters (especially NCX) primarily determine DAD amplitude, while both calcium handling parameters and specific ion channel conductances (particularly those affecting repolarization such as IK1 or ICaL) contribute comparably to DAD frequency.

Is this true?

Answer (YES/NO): NO